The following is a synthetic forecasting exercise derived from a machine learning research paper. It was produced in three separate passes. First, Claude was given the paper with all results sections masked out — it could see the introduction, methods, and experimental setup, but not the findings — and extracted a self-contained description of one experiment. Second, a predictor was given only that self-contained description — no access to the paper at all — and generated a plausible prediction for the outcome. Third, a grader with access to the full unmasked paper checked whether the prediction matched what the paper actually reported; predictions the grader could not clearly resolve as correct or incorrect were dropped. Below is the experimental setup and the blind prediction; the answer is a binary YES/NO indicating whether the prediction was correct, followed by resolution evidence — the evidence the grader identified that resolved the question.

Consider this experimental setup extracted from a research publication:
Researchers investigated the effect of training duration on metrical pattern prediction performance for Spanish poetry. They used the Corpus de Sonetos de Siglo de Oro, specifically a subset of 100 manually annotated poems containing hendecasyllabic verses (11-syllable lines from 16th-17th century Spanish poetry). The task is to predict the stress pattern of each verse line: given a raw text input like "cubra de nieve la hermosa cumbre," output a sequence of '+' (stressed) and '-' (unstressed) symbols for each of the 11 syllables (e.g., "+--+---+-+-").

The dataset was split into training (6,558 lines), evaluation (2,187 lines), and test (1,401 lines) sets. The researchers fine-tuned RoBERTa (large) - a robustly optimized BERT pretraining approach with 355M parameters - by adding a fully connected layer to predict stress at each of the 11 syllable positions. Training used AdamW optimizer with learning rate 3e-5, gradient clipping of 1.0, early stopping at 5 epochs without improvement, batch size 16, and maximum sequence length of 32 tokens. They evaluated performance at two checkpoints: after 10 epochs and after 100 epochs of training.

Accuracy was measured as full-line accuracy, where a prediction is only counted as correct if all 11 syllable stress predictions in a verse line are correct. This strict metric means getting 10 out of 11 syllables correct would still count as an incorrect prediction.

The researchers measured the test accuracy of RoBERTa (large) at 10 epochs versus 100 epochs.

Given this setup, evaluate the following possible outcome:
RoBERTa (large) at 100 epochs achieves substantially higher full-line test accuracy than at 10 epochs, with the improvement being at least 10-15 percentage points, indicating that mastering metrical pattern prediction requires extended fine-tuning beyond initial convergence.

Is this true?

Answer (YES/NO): NO